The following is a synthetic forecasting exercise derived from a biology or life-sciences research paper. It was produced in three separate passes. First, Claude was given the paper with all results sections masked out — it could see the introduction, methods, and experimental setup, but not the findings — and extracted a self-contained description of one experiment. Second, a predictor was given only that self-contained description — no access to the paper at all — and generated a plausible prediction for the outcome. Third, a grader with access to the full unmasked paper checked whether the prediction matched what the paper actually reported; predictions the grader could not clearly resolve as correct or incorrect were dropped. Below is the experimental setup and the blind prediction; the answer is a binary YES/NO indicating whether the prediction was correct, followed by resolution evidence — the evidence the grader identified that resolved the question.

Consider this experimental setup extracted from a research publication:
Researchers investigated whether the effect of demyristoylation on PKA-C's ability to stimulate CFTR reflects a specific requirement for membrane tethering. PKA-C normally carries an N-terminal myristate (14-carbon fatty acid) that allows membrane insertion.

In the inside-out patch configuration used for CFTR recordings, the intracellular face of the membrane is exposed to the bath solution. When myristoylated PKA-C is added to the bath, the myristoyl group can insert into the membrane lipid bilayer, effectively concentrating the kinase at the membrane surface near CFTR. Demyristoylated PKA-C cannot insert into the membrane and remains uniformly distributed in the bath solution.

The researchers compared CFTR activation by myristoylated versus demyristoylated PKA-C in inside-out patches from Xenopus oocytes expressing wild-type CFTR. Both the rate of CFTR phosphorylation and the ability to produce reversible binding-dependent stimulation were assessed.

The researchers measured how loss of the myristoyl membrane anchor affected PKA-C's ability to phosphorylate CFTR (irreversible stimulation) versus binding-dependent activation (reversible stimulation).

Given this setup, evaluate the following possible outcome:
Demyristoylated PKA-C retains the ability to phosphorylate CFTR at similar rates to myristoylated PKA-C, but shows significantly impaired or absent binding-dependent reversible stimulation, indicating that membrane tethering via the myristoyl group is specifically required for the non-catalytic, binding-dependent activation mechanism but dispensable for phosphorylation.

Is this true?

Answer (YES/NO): NO